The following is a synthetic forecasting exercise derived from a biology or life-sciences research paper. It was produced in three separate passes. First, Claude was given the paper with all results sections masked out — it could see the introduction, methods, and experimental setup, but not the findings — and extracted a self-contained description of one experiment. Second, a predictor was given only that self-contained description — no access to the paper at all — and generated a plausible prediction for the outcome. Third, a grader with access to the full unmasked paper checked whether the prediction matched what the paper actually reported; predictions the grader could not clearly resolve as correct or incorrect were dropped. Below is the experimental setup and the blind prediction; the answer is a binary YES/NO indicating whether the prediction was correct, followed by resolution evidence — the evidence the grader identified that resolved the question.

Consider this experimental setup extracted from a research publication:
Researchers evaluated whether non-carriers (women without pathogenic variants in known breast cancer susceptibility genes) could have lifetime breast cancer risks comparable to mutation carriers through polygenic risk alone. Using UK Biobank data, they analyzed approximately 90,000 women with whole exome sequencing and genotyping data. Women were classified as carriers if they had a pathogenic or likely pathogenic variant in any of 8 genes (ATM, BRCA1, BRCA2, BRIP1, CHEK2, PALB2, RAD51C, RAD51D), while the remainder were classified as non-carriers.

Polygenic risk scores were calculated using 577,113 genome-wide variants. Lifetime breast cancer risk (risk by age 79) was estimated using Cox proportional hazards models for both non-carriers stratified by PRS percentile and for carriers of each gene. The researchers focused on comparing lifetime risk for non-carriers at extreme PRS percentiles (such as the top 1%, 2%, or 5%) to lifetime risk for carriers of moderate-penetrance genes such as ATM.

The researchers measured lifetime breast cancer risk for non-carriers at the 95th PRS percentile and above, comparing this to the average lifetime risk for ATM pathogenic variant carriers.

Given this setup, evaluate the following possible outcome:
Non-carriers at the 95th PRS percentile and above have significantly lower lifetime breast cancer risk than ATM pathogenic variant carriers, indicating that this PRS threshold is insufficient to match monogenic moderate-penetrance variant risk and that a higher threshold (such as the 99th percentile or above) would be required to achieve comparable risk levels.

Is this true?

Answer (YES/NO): NO